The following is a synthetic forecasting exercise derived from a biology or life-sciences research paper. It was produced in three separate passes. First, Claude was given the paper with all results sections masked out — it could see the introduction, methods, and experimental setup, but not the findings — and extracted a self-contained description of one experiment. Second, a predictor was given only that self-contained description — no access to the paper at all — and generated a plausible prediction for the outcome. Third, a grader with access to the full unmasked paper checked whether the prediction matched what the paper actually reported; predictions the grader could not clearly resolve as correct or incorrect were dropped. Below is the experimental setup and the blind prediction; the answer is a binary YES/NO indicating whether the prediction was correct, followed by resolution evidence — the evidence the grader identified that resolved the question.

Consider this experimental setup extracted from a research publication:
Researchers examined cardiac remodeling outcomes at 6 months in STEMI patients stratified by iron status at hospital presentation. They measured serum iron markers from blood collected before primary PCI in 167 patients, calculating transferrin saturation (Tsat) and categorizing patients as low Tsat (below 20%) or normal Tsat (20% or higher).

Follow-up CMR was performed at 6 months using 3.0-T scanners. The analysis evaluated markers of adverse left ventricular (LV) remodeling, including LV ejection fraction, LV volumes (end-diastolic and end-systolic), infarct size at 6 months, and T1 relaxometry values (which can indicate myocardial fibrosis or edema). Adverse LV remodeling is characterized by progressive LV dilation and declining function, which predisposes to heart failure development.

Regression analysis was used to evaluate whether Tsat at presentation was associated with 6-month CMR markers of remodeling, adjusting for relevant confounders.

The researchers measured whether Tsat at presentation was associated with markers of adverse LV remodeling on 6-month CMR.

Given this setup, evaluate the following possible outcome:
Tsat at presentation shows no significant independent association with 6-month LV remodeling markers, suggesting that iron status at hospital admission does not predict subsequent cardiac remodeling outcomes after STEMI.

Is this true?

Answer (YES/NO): NO